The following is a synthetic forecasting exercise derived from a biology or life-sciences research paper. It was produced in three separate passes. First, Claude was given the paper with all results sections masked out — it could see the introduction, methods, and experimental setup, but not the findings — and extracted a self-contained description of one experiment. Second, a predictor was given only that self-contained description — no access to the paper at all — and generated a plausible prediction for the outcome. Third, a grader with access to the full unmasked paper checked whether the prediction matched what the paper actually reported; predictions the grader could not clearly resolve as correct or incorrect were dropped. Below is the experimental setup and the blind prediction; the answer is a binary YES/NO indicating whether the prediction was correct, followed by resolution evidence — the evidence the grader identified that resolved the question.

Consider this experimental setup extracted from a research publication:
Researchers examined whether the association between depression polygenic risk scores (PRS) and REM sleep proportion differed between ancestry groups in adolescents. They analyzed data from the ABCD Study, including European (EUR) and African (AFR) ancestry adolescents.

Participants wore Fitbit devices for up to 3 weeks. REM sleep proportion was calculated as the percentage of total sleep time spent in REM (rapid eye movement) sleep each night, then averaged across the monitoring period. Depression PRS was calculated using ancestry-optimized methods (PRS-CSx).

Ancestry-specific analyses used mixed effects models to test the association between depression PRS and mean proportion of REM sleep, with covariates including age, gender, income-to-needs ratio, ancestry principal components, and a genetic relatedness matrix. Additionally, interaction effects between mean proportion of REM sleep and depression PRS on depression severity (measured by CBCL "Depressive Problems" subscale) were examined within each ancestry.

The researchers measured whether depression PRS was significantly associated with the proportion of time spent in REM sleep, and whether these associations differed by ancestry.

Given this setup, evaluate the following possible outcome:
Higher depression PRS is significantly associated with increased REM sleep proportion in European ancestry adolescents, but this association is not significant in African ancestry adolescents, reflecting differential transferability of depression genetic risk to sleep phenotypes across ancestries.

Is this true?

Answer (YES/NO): NO